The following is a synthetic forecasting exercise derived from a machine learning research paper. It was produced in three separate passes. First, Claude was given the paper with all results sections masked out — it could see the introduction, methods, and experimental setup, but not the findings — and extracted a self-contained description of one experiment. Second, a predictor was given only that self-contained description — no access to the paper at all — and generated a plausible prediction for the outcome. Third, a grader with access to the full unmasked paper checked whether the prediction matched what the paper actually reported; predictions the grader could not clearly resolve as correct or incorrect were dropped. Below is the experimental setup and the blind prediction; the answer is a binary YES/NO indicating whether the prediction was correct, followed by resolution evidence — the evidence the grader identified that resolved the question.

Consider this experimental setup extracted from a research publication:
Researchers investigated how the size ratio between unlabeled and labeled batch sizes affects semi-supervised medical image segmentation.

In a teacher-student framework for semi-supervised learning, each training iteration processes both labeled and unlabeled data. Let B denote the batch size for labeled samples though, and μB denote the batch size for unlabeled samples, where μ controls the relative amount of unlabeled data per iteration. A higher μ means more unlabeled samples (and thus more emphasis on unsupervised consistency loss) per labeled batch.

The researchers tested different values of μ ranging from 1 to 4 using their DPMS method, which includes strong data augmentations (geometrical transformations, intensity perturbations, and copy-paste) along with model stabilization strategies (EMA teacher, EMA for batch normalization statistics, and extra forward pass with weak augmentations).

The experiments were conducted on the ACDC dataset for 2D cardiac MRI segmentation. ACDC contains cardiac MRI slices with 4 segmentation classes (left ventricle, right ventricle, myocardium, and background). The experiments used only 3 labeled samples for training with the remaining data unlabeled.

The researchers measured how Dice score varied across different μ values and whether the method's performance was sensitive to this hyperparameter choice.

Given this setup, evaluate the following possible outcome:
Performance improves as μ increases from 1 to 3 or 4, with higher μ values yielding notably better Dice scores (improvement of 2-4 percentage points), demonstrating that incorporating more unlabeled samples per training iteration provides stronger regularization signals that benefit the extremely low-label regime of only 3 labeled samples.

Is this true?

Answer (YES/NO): NO